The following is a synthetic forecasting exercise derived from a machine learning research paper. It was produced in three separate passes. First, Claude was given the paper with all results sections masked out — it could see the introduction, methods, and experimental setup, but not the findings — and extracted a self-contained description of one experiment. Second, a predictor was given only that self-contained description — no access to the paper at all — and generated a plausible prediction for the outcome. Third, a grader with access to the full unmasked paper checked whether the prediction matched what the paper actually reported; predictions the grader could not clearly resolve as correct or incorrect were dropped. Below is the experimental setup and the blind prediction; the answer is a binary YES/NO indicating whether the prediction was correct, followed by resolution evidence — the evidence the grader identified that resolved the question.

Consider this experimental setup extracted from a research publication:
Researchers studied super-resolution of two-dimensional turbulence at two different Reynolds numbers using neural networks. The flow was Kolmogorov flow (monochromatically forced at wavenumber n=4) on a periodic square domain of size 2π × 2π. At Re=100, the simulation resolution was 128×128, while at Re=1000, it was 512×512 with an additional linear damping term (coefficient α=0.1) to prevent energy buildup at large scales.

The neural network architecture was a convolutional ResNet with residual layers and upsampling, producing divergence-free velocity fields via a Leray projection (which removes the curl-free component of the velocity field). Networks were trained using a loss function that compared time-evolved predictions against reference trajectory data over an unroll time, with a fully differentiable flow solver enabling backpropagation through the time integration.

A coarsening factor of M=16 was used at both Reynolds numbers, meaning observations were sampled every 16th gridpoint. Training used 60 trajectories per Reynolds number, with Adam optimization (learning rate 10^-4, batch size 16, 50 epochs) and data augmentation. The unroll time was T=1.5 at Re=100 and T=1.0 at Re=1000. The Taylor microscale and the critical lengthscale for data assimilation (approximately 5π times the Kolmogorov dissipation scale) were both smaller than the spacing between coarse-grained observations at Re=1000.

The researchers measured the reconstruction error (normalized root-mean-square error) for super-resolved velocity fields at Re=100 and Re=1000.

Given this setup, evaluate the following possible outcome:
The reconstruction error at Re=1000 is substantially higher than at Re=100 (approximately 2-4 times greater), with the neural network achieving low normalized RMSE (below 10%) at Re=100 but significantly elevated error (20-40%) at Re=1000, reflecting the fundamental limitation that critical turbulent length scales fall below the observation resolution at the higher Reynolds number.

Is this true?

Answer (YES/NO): NO